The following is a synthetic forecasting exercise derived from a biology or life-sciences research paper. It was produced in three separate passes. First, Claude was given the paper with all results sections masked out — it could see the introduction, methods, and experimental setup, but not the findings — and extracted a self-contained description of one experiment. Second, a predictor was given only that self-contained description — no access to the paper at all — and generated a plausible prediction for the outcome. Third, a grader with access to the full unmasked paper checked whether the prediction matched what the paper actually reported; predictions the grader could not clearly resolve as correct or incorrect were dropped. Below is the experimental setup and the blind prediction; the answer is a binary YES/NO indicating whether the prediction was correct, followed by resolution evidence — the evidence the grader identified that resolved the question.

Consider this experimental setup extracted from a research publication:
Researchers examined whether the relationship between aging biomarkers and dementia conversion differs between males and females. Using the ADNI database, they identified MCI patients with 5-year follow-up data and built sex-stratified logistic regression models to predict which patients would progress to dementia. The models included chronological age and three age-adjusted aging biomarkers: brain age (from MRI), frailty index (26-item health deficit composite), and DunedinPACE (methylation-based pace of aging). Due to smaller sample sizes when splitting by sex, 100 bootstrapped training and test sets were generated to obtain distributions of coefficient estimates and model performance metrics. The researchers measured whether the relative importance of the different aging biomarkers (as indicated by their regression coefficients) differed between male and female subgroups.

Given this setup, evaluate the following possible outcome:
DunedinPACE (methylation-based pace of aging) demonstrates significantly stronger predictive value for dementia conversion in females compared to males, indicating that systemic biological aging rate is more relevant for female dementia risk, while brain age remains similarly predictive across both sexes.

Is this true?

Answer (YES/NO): NO